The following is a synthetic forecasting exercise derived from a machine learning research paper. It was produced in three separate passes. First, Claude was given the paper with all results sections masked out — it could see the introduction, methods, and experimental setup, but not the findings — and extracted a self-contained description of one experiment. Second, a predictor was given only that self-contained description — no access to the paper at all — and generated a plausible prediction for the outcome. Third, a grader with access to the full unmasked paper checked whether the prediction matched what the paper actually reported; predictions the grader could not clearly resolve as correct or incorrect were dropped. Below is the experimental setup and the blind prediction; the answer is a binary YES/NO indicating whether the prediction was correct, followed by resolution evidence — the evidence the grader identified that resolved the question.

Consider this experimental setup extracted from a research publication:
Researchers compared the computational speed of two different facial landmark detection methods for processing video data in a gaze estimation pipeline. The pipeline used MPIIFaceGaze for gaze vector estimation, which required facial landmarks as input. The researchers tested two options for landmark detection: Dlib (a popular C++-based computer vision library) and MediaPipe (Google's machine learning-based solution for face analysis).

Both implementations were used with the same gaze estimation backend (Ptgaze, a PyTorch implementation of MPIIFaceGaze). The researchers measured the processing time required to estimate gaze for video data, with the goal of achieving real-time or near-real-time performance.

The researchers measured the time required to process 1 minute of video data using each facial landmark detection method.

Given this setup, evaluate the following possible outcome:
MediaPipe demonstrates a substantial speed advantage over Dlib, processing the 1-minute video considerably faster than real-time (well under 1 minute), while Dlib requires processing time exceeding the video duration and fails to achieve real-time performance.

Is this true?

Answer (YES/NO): NO